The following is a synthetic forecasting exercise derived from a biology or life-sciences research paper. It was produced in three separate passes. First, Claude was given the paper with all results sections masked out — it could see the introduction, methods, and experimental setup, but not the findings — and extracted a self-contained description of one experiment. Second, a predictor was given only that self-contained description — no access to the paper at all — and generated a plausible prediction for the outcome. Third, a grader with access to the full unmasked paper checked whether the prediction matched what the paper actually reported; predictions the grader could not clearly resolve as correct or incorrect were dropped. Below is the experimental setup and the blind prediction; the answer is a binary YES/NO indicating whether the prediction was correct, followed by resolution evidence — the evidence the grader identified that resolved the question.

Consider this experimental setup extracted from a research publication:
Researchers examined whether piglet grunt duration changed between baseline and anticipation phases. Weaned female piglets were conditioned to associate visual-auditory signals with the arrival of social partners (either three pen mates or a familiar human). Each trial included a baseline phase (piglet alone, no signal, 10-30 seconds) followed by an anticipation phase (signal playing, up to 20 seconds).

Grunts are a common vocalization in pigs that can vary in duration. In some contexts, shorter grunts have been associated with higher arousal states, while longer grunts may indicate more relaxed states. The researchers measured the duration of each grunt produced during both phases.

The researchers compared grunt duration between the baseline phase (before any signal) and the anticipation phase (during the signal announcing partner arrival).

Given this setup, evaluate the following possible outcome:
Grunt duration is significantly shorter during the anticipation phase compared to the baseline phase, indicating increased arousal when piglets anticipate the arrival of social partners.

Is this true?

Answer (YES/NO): NO